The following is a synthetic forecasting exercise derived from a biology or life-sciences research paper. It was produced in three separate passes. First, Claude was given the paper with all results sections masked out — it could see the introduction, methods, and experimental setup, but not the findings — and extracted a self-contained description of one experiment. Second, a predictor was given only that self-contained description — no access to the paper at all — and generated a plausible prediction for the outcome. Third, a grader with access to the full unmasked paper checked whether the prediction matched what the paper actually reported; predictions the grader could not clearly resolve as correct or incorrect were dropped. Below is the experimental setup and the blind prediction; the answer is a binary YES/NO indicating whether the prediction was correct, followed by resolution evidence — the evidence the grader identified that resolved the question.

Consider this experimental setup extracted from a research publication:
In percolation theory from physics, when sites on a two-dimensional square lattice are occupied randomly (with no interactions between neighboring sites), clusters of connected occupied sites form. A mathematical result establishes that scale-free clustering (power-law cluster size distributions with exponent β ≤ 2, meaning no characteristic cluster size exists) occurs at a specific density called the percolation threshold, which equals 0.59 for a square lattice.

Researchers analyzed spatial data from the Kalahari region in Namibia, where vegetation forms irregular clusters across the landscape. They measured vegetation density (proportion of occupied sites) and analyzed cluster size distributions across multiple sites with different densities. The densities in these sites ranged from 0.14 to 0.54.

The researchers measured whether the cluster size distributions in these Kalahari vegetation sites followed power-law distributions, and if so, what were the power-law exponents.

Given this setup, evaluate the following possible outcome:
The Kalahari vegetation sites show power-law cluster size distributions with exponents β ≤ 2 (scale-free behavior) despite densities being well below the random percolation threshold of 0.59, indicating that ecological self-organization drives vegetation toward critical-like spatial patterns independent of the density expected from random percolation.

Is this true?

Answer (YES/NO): YES